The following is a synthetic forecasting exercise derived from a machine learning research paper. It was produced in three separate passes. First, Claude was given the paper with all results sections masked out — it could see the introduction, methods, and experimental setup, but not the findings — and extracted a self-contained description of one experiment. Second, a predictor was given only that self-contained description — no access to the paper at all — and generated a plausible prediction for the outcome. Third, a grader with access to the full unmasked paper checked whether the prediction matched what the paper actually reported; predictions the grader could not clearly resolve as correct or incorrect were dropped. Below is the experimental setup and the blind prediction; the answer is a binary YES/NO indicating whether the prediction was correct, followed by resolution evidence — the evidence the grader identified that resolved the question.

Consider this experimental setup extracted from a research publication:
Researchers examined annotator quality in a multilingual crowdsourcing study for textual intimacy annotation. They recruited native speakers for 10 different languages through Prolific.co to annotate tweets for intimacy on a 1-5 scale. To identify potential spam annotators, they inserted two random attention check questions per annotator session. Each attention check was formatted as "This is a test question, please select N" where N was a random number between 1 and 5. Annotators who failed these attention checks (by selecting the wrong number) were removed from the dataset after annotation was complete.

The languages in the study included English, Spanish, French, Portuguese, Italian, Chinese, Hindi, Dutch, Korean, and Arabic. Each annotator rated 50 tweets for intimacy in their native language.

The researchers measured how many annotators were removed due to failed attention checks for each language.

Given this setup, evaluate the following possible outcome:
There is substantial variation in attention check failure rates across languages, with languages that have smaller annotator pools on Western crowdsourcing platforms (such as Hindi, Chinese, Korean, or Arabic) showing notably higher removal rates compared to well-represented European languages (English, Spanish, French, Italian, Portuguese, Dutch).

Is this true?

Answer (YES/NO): NO